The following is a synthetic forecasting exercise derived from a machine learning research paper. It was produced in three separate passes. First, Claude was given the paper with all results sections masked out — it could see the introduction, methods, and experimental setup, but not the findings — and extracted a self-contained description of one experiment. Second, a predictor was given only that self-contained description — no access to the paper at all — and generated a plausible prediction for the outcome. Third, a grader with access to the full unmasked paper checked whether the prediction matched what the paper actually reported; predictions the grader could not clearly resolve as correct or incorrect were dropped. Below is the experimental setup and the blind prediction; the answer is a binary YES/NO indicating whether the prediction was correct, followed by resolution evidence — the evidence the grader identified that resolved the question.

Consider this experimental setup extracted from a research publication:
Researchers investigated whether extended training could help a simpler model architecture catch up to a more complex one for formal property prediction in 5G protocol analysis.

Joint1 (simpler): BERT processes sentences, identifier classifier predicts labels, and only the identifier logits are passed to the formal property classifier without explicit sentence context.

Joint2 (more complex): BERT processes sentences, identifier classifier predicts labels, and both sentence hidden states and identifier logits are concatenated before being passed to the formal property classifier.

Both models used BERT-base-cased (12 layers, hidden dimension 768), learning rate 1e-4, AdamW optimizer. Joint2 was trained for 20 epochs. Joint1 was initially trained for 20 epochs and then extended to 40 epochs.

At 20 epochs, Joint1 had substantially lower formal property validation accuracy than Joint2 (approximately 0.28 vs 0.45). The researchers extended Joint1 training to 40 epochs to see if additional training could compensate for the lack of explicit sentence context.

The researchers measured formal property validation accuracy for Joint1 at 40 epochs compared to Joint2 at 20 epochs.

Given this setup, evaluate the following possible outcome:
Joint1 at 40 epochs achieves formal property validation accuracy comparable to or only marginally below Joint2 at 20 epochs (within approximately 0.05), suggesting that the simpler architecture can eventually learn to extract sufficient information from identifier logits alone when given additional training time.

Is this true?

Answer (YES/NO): YES